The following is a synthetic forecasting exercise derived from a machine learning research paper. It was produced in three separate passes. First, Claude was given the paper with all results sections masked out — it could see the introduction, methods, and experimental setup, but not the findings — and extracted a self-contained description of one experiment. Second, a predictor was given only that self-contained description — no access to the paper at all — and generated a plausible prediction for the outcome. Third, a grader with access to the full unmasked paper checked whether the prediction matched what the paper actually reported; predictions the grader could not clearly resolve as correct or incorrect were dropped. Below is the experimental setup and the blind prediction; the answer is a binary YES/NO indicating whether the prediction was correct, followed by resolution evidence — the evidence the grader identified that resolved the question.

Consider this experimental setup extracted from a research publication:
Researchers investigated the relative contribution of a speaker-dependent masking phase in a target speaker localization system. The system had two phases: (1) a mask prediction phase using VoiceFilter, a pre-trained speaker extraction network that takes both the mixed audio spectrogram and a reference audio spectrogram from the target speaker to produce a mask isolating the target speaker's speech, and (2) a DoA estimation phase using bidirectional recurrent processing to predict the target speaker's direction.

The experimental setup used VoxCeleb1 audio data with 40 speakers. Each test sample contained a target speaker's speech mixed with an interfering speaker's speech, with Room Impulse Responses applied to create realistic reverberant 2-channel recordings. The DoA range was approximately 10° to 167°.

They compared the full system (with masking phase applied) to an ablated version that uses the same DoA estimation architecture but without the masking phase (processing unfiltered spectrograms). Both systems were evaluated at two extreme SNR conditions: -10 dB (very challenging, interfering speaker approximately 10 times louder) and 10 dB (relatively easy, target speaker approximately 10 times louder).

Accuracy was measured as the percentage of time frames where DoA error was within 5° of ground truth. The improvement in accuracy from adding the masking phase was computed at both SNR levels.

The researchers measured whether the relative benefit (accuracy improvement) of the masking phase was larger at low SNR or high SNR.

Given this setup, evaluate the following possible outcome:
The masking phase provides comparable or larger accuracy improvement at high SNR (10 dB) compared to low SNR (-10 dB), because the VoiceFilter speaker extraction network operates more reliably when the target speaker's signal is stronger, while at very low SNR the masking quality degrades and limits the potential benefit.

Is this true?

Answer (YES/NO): NO